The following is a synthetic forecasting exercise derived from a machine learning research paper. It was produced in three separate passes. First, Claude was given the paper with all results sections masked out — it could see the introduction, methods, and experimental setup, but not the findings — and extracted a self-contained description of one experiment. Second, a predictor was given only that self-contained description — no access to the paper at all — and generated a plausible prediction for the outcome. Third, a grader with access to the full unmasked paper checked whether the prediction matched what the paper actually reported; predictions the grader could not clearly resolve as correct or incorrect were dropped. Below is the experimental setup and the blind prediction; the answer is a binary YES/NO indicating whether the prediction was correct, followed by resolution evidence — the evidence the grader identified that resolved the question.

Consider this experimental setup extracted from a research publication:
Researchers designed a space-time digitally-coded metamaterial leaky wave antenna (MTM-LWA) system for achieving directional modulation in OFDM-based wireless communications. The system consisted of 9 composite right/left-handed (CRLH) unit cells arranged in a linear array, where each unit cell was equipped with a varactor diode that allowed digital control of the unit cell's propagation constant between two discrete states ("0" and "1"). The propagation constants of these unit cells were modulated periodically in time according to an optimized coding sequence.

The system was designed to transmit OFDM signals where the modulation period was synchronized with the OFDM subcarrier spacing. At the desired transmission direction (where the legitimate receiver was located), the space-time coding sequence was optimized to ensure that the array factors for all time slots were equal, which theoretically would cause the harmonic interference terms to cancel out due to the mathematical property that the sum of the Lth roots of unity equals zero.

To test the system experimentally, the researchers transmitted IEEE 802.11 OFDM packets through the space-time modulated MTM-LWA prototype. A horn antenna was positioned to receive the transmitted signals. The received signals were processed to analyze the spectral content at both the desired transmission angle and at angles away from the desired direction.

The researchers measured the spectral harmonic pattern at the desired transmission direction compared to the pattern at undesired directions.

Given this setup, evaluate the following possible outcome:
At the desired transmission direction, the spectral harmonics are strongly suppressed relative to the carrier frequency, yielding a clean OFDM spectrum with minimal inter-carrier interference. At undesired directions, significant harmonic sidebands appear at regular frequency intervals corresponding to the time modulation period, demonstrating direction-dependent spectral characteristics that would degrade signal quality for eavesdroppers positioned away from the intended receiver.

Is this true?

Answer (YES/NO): YES